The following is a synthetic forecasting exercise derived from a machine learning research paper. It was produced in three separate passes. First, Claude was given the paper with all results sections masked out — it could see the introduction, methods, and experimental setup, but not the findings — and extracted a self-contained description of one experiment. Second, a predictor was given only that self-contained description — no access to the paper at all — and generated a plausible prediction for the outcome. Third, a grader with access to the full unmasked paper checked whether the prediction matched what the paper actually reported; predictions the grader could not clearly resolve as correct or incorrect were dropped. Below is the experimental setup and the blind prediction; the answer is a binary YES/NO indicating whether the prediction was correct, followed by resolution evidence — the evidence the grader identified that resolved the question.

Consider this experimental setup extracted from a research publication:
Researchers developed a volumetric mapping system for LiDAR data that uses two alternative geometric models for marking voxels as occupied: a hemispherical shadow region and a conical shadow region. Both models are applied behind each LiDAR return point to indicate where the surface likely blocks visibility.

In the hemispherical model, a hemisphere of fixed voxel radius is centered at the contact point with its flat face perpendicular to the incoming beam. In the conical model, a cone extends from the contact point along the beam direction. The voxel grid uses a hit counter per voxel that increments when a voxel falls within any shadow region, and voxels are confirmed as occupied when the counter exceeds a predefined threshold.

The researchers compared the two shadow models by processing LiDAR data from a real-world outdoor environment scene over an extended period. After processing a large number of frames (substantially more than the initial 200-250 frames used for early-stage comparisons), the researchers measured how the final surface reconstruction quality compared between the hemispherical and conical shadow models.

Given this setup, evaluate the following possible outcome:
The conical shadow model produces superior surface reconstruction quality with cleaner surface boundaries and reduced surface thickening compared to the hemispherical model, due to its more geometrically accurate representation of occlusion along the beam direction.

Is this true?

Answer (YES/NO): NO